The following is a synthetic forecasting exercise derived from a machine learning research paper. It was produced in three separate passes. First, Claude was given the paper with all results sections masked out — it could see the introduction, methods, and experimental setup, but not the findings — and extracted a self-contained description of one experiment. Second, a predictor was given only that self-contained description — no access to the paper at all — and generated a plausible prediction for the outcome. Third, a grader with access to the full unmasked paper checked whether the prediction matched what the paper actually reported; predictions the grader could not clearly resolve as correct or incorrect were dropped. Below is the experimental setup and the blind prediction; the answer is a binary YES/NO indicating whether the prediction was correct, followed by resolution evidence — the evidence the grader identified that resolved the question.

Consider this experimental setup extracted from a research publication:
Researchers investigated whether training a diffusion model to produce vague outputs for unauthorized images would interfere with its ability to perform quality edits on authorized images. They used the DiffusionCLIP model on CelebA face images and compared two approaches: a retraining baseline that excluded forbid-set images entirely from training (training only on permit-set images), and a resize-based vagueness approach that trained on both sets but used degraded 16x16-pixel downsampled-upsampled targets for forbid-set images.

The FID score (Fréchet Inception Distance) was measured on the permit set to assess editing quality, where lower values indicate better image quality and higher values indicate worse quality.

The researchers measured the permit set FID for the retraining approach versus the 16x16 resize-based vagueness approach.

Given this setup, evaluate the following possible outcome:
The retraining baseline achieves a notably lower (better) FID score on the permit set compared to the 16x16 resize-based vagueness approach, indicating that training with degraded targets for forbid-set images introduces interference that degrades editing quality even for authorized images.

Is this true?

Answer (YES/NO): YES